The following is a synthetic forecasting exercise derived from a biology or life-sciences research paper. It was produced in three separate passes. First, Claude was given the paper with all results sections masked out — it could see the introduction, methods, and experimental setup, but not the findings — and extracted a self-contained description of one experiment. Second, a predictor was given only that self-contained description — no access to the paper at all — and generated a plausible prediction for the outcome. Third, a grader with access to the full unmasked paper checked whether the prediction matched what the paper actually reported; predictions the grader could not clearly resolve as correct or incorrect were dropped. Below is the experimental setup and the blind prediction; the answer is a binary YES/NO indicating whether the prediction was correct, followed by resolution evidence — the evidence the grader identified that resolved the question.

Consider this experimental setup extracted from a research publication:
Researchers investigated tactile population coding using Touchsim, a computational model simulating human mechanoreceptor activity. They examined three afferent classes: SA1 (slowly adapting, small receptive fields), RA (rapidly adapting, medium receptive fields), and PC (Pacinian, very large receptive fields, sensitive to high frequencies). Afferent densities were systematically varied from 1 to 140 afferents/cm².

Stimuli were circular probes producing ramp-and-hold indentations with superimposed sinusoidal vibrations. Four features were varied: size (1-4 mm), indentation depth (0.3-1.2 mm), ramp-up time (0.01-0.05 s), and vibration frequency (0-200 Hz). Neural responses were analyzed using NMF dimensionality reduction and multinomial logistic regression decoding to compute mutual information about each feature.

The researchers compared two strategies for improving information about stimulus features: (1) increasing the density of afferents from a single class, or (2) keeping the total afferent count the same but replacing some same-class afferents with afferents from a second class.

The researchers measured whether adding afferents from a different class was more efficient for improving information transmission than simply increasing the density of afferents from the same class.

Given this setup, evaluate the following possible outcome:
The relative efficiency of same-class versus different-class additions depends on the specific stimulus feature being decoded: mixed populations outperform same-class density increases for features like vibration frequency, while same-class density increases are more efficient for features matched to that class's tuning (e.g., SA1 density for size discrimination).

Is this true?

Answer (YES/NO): YES